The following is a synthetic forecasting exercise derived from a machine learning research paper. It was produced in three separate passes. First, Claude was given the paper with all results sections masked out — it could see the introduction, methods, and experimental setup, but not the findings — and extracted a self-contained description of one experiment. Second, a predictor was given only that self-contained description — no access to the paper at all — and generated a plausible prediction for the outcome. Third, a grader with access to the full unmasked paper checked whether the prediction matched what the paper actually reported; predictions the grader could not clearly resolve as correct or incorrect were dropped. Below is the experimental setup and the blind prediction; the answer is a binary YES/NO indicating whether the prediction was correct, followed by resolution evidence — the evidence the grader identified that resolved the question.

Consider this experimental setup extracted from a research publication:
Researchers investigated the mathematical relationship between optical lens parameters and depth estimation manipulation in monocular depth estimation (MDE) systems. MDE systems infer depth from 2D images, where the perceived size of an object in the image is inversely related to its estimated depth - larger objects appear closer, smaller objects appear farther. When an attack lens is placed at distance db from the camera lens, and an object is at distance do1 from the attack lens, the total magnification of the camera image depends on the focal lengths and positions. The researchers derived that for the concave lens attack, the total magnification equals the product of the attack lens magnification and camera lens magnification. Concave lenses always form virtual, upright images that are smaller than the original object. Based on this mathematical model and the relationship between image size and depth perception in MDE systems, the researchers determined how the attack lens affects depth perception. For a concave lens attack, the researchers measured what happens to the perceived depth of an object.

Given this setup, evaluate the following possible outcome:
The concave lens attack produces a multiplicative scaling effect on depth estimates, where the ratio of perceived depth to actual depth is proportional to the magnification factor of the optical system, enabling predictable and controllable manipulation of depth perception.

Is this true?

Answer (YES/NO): YES